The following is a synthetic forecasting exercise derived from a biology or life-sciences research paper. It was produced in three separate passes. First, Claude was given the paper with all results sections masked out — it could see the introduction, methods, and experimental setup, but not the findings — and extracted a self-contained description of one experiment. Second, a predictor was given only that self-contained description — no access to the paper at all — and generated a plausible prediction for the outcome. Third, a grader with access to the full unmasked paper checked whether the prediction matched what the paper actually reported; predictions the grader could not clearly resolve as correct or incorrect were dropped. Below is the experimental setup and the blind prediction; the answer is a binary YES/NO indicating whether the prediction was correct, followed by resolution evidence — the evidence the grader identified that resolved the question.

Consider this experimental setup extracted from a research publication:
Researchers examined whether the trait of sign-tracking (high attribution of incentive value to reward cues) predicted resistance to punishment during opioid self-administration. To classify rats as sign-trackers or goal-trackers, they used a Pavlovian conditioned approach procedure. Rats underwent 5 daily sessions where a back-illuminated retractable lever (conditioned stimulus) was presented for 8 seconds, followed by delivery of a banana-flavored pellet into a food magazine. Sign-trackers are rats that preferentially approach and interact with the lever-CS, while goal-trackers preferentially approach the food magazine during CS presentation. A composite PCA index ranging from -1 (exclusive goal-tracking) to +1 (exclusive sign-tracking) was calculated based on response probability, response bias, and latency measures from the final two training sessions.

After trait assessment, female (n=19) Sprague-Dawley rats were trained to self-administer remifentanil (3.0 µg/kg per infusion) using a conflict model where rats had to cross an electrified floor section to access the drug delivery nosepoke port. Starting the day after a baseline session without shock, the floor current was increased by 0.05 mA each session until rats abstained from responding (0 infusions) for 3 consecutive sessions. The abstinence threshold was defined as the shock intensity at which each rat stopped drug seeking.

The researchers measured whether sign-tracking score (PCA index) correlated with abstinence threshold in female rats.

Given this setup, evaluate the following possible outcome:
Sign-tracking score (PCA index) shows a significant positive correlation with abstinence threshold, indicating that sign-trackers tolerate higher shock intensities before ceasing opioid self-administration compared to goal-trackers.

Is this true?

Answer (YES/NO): YES